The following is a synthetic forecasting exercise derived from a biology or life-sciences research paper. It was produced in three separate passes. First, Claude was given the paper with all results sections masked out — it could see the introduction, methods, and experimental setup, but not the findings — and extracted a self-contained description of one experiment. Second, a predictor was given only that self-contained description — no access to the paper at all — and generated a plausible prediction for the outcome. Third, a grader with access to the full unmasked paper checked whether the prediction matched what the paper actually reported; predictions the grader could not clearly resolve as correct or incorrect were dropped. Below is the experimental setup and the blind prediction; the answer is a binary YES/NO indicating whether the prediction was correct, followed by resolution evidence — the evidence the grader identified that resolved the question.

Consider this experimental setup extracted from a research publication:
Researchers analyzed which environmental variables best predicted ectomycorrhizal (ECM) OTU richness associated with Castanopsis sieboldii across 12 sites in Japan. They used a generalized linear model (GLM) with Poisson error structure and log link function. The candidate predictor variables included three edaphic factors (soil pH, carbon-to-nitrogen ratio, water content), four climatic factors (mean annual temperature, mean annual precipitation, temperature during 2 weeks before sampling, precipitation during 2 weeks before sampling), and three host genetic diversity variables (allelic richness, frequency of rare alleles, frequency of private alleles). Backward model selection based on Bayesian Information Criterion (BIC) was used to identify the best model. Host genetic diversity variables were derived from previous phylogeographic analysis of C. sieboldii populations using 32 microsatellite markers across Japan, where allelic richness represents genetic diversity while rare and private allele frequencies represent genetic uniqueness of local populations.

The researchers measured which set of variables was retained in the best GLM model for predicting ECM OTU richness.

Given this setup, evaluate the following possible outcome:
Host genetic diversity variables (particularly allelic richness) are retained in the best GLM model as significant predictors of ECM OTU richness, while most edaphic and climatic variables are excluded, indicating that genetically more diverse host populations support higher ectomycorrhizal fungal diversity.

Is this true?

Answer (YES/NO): NO